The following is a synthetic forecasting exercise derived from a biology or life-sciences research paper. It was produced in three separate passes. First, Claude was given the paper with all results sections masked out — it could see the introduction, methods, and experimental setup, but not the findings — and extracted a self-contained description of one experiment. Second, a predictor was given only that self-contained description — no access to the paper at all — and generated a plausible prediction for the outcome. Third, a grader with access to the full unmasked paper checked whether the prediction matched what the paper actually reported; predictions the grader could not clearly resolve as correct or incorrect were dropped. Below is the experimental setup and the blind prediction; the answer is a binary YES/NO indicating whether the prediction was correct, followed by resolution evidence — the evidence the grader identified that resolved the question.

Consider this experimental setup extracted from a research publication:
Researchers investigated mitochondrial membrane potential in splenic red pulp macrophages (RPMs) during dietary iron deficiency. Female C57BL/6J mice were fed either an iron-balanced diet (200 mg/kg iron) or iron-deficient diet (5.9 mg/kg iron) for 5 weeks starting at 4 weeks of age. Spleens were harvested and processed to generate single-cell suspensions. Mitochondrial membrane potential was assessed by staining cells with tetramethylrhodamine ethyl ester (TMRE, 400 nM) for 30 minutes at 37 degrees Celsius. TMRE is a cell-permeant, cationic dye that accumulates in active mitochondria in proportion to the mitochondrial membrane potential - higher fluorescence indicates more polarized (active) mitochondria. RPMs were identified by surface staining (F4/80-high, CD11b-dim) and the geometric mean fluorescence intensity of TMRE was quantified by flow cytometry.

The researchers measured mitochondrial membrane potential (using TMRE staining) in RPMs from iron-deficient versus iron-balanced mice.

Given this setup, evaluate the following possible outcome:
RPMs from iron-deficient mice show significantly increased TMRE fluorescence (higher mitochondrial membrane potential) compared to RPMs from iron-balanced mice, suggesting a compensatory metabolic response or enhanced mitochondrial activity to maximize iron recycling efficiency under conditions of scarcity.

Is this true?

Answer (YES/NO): YES